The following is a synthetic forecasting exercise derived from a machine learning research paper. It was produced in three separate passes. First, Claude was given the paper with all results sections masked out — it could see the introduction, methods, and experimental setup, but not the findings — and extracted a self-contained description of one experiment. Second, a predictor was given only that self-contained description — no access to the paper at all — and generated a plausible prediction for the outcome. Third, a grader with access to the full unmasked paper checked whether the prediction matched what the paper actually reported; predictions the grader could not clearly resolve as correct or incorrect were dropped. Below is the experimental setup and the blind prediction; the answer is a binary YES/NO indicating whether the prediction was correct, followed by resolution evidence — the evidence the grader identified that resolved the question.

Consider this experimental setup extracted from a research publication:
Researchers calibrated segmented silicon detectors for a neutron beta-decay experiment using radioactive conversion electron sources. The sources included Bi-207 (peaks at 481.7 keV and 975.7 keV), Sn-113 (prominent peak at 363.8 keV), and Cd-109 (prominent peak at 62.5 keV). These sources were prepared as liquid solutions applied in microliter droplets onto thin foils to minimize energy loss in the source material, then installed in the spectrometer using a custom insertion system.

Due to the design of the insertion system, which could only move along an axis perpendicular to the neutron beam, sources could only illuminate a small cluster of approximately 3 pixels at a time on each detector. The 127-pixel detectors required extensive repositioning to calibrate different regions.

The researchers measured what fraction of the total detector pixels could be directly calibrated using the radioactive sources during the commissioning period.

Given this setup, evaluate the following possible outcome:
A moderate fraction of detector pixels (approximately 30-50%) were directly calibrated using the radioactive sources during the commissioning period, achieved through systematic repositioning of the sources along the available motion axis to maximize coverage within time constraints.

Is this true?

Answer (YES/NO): NO